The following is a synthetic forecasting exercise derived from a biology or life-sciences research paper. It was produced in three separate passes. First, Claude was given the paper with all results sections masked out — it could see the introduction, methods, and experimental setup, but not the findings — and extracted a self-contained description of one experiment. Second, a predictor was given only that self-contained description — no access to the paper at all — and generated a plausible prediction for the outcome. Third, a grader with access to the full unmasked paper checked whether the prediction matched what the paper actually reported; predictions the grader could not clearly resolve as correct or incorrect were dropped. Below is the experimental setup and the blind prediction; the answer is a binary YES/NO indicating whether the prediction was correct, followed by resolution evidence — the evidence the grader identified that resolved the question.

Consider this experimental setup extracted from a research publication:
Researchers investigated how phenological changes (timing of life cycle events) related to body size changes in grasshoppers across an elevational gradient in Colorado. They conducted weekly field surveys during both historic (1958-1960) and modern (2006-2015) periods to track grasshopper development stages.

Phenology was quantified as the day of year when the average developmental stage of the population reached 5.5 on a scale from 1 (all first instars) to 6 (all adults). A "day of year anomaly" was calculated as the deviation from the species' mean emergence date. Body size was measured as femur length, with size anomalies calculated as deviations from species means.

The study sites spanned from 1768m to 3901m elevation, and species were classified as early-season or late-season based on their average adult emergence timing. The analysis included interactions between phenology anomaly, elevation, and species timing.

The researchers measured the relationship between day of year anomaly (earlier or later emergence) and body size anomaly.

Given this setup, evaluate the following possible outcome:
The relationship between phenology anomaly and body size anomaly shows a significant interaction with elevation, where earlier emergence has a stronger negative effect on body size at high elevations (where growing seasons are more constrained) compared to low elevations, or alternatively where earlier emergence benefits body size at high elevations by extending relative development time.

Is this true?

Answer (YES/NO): NO